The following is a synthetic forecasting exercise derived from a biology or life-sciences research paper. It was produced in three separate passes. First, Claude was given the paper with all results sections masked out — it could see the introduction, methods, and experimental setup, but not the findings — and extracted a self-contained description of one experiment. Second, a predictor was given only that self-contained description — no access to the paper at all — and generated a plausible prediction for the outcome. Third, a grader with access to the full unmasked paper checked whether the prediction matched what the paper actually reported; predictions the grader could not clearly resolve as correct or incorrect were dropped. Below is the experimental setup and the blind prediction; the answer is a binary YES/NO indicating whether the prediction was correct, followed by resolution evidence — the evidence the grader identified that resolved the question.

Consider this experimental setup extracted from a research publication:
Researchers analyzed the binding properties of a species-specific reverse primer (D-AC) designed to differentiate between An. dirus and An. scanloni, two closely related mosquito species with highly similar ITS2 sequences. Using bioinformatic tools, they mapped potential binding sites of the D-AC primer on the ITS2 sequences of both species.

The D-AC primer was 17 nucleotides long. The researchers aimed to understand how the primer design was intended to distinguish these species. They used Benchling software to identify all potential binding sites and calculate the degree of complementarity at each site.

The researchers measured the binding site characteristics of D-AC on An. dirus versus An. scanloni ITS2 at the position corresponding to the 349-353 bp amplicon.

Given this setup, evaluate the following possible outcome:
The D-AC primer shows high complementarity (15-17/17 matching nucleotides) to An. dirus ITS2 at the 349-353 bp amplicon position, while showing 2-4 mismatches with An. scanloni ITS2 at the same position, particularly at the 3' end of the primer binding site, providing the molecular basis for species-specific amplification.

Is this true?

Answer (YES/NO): NO